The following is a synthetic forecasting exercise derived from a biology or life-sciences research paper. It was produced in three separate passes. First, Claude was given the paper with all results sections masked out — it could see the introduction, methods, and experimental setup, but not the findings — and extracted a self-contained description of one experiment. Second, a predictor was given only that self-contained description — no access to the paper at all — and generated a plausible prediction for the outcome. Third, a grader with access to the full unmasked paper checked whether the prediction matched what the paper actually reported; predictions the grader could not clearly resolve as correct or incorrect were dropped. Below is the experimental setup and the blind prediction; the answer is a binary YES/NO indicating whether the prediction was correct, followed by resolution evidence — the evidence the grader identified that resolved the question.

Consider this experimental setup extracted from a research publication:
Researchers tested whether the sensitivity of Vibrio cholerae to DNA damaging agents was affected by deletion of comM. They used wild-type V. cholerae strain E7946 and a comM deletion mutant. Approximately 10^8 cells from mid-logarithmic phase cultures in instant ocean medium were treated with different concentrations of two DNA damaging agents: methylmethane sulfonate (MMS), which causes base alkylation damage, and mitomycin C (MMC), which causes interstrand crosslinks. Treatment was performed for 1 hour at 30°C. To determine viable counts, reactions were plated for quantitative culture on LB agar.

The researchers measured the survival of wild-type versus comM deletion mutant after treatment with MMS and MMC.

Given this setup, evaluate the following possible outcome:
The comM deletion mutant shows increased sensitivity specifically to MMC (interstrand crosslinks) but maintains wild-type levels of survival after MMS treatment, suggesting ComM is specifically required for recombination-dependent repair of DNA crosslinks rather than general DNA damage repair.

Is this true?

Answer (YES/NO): NO